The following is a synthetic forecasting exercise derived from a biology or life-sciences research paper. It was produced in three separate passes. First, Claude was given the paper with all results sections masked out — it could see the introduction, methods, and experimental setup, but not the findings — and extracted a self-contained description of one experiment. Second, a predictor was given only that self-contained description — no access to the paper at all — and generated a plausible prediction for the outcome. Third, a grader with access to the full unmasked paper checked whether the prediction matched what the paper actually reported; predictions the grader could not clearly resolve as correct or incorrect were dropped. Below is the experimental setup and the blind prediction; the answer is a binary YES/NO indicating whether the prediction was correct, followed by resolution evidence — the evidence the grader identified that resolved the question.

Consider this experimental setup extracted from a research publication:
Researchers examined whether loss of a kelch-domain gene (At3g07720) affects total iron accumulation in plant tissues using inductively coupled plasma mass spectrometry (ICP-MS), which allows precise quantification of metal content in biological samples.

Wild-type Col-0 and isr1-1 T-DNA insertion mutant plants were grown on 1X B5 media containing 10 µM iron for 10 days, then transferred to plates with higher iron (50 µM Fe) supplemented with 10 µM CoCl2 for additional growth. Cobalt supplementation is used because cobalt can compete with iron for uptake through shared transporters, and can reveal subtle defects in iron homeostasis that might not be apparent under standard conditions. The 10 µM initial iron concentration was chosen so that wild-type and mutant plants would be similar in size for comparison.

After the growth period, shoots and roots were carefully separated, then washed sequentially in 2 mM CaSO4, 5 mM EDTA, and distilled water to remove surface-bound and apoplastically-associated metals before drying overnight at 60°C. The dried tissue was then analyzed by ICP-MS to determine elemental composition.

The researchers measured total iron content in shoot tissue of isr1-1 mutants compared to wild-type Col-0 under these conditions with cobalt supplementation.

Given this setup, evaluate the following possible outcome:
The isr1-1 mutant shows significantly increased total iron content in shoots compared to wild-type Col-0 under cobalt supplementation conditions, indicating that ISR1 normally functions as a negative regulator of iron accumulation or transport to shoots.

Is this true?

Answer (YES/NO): NO